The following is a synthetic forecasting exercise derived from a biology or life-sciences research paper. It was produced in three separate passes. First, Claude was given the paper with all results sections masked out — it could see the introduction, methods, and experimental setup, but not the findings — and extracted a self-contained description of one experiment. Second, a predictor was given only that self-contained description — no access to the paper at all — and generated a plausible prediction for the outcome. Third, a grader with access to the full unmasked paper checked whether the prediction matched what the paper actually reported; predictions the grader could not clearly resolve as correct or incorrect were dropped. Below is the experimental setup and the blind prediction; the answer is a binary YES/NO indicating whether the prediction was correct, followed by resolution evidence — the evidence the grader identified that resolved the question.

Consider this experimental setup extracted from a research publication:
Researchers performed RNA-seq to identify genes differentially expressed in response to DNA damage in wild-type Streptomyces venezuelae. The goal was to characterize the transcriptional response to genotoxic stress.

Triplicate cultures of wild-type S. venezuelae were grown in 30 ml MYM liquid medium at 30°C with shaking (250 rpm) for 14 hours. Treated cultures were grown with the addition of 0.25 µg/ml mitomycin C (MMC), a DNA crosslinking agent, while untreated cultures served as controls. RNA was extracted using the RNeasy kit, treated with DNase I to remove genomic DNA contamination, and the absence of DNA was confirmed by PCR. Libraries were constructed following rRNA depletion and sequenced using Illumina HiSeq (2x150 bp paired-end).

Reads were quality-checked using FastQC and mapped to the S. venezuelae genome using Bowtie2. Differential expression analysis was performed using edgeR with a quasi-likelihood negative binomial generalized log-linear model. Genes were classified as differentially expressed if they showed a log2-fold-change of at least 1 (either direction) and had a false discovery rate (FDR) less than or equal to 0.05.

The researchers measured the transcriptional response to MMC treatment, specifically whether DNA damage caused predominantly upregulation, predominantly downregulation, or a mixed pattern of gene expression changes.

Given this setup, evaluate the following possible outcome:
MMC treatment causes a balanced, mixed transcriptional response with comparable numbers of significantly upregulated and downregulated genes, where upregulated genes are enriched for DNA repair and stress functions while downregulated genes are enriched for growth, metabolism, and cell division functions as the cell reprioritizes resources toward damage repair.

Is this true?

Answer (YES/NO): NO